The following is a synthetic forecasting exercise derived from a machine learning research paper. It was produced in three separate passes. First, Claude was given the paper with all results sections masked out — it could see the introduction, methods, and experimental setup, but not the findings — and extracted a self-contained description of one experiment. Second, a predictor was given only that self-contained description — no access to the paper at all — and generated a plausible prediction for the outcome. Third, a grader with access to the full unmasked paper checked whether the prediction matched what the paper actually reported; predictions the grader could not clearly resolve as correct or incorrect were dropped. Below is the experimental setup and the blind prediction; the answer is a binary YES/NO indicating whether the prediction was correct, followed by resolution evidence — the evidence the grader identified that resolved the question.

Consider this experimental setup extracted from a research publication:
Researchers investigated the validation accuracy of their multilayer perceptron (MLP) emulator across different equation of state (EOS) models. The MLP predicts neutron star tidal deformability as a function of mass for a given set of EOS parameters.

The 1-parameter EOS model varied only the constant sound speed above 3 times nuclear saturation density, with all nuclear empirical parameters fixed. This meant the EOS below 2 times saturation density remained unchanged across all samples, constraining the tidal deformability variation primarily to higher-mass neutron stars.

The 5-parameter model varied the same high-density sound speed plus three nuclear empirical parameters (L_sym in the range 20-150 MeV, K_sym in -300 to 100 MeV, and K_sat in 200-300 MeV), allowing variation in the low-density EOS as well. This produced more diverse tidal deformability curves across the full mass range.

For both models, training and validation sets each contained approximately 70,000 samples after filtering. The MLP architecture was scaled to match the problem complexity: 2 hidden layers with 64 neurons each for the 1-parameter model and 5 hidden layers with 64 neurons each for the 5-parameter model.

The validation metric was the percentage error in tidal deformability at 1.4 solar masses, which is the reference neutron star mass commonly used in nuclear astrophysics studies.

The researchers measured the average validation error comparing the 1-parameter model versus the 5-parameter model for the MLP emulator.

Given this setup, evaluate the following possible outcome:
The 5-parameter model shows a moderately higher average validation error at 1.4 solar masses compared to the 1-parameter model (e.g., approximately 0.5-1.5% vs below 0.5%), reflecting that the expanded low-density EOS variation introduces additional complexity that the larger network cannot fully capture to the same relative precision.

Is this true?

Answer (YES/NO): NO